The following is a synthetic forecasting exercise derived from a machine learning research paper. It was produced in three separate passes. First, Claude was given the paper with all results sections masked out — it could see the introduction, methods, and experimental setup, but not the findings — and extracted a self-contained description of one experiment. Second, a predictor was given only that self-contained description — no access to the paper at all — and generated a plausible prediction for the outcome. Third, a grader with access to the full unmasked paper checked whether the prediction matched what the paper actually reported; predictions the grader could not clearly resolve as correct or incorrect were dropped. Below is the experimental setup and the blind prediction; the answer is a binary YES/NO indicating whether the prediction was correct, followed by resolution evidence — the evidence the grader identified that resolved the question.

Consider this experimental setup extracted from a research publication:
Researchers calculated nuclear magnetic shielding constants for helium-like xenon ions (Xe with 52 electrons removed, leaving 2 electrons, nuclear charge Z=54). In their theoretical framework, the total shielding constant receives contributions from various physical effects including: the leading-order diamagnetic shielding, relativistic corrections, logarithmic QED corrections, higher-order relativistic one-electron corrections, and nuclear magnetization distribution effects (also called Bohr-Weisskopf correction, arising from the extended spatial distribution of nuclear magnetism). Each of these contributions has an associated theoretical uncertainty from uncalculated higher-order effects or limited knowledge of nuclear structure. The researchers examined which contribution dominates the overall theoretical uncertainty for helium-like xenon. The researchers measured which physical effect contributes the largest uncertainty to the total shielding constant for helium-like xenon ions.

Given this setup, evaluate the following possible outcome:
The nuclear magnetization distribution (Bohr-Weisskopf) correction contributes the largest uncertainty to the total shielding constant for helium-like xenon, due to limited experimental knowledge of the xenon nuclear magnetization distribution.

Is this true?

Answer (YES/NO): YES